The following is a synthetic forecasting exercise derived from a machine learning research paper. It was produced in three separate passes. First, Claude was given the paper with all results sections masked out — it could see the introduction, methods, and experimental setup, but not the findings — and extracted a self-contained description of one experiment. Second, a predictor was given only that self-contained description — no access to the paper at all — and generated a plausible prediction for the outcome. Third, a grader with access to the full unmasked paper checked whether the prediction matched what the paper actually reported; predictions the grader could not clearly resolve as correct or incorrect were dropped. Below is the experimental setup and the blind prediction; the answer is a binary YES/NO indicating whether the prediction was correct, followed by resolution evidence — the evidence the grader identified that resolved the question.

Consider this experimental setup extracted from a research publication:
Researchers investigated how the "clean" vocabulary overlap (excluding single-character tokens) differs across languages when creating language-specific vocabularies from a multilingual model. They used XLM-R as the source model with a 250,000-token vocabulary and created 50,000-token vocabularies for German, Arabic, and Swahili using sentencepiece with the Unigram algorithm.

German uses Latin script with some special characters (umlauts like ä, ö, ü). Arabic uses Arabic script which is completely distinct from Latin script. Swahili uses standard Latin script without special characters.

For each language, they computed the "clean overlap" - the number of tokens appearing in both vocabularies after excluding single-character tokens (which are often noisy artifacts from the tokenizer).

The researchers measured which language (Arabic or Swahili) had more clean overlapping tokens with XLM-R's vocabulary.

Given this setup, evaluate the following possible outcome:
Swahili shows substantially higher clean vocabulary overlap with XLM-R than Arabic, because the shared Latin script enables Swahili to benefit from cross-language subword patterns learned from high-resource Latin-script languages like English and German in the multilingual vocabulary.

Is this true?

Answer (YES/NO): YES